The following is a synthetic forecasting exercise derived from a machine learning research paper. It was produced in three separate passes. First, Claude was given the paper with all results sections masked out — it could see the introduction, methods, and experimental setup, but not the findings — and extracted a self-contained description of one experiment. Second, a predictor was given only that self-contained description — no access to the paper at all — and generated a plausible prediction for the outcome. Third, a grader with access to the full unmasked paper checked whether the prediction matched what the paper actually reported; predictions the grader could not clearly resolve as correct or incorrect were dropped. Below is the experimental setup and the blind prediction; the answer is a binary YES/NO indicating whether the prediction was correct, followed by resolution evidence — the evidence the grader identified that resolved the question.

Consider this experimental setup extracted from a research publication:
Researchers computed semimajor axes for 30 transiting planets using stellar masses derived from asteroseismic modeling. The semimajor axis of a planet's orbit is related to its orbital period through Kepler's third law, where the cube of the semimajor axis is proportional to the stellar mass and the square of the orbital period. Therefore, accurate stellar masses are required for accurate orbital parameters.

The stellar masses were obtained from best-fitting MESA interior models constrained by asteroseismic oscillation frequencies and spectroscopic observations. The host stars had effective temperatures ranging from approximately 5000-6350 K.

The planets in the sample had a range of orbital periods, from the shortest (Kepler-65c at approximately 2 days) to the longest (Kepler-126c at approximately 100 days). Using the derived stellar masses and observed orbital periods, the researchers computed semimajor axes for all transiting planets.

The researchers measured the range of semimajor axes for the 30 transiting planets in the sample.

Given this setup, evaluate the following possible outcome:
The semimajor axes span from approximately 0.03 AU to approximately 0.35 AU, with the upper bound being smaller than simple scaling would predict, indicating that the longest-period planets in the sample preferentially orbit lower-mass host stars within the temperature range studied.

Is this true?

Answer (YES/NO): NO